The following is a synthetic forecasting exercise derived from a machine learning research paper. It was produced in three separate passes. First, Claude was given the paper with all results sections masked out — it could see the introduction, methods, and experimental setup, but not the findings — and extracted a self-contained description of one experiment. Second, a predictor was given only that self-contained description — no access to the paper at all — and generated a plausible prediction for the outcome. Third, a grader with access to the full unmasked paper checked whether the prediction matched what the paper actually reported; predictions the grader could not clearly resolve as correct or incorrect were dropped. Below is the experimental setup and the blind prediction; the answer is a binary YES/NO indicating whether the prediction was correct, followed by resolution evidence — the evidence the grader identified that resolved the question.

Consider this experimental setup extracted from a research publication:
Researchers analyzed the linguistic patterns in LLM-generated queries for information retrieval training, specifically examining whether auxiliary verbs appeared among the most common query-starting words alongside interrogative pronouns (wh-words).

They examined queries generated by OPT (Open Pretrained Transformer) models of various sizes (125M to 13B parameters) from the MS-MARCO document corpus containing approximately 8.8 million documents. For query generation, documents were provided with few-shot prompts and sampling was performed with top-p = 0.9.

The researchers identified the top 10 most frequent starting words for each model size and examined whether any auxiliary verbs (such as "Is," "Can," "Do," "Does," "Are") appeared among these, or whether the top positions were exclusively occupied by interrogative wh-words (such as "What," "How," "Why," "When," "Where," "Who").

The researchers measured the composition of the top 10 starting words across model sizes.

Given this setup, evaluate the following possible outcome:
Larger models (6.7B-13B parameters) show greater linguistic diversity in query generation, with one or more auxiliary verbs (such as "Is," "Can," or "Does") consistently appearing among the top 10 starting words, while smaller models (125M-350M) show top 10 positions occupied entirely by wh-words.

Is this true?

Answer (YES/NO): NO